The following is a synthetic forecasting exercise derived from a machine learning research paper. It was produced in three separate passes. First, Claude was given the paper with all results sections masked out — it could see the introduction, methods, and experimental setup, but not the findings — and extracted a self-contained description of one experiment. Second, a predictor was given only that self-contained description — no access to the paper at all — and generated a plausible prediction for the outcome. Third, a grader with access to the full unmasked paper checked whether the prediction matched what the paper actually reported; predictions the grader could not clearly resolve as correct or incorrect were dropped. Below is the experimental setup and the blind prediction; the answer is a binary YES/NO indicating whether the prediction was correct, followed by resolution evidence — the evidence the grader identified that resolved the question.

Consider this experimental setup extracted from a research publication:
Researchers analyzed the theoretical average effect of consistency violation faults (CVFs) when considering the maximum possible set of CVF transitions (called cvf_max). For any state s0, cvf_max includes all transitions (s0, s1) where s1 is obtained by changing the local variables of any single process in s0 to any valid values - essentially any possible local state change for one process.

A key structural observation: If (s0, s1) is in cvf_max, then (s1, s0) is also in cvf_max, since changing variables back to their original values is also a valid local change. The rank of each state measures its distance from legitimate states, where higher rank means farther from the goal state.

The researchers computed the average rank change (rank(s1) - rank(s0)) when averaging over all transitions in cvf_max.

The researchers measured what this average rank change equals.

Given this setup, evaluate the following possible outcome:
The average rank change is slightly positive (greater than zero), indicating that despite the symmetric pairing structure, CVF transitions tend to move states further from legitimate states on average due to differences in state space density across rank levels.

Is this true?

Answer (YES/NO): NO